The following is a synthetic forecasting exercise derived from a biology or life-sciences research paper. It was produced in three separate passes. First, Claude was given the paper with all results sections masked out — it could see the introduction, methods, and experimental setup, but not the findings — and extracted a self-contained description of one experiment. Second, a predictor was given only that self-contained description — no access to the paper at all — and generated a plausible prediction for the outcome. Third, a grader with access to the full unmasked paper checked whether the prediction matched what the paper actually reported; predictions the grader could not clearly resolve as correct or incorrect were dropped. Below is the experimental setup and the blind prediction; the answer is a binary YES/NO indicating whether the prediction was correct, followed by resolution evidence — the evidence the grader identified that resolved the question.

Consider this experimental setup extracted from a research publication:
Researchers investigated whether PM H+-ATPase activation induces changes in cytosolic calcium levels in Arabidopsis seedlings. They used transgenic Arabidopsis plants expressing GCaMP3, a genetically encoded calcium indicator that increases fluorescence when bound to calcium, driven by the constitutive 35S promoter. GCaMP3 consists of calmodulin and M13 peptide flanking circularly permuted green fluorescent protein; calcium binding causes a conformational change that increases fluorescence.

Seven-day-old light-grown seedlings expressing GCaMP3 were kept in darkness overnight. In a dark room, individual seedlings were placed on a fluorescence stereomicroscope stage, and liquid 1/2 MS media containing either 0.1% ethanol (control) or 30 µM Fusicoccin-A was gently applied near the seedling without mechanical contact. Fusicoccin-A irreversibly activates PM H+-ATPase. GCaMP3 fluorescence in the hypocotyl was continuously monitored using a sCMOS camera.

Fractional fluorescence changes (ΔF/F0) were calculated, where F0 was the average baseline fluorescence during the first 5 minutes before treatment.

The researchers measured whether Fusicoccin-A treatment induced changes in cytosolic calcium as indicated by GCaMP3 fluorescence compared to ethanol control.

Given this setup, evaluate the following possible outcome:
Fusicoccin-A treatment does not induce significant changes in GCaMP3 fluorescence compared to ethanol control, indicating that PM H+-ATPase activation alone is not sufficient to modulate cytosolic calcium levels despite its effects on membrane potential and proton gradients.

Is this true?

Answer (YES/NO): NO